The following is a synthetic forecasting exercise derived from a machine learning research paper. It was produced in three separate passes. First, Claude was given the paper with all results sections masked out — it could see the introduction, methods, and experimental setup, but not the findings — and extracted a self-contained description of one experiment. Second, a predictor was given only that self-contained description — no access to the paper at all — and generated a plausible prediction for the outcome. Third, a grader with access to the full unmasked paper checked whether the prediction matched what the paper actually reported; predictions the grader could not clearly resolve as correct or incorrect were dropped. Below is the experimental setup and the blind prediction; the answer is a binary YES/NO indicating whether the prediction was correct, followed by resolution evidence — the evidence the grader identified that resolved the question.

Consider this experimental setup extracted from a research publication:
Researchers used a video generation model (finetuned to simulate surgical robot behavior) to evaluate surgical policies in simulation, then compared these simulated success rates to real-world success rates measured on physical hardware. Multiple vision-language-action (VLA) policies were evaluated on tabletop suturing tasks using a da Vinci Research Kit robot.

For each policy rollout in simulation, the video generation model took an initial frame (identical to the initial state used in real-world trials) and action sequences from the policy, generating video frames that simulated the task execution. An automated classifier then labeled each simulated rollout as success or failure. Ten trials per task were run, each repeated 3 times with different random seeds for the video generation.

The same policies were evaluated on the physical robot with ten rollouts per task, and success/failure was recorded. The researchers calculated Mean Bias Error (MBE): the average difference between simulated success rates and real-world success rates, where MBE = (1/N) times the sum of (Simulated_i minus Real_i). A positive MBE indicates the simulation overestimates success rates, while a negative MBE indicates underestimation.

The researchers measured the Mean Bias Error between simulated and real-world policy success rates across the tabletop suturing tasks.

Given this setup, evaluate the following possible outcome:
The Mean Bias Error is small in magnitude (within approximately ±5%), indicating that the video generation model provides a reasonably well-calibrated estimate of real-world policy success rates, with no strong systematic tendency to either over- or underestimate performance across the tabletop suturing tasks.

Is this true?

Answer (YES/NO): NO